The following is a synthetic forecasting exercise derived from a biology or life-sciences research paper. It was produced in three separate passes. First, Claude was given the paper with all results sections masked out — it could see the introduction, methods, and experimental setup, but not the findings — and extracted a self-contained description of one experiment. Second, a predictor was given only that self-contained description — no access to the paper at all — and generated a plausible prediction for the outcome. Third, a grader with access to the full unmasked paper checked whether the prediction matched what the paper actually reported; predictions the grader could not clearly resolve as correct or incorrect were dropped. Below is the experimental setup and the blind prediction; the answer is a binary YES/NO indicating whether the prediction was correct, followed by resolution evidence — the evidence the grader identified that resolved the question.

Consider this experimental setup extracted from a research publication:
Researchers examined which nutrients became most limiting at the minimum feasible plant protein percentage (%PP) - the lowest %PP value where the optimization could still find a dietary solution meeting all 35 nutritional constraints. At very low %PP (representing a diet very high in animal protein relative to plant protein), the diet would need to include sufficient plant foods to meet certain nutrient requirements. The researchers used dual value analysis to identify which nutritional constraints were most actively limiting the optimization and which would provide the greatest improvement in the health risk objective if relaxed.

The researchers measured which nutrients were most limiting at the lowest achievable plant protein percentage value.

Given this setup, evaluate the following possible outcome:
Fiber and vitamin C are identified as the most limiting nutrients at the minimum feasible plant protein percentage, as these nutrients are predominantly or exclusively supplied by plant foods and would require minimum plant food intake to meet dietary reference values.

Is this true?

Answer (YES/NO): NO